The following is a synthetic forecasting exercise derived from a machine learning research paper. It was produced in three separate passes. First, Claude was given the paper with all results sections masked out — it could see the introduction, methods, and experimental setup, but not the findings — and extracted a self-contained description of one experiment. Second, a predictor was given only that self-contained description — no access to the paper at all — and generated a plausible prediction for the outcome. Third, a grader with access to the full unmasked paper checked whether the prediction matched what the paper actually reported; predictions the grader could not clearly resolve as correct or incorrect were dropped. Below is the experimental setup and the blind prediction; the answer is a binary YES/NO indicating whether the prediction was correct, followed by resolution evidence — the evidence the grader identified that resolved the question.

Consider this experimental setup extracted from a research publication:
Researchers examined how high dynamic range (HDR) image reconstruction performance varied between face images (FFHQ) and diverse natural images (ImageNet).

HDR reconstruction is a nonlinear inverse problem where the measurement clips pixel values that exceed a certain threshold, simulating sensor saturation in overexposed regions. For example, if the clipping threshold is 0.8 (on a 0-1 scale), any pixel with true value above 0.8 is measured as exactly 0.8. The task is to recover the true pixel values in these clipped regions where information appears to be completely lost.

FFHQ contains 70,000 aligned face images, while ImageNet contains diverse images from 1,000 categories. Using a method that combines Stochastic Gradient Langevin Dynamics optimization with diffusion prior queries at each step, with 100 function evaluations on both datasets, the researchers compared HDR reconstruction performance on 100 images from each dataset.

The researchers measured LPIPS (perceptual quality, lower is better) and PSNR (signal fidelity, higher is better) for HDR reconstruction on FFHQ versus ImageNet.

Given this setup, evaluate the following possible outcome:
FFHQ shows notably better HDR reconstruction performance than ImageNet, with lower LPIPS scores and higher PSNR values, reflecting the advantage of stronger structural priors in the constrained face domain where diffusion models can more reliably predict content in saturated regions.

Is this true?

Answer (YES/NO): YES